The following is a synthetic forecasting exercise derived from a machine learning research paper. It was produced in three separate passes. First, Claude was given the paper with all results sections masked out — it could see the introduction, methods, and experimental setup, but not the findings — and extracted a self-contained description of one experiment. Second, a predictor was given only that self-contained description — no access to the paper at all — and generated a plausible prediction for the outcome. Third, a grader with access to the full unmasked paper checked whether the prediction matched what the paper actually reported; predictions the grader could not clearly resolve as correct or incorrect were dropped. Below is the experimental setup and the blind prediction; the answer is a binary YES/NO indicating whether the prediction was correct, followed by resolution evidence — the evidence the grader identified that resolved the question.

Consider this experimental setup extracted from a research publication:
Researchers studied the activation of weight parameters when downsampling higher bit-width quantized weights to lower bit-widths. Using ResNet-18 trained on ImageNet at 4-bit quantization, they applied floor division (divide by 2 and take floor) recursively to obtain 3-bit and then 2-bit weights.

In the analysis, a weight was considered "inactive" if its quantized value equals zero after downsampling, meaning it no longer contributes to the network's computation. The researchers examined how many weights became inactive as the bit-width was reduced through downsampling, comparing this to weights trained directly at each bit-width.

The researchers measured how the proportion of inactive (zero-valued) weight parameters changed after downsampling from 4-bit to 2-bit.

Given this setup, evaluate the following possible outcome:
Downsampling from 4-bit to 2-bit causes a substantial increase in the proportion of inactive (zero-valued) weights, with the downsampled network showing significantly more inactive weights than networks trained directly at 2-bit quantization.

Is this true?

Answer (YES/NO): YES